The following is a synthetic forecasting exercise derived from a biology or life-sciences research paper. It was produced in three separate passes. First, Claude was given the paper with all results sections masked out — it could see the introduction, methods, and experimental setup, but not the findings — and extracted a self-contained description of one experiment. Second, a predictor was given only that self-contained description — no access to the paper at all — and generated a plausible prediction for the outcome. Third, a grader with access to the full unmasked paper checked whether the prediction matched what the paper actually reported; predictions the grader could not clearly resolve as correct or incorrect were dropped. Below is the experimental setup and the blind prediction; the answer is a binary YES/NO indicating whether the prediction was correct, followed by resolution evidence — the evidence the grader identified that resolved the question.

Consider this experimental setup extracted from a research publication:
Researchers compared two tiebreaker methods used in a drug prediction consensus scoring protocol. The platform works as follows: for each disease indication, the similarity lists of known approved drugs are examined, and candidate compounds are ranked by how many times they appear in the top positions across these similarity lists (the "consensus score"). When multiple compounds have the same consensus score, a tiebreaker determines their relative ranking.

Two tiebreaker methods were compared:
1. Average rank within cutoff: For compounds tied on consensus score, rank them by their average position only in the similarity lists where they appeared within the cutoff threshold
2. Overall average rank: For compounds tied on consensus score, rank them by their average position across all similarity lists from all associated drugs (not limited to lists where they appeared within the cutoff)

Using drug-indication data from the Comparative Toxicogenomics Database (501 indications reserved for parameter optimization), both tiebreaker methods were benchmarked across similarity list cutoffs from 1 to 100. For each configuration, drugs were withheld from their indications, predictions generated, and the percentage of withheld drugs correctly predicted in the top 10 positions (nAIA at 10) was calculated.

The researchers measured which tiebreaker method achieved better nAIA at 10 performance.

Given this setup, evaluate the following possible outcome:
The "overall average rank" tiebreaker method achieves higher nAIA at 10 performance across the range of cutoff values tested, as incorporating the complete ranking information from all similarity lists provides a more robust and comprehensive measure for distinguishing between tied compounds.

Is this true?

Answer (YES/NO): NO